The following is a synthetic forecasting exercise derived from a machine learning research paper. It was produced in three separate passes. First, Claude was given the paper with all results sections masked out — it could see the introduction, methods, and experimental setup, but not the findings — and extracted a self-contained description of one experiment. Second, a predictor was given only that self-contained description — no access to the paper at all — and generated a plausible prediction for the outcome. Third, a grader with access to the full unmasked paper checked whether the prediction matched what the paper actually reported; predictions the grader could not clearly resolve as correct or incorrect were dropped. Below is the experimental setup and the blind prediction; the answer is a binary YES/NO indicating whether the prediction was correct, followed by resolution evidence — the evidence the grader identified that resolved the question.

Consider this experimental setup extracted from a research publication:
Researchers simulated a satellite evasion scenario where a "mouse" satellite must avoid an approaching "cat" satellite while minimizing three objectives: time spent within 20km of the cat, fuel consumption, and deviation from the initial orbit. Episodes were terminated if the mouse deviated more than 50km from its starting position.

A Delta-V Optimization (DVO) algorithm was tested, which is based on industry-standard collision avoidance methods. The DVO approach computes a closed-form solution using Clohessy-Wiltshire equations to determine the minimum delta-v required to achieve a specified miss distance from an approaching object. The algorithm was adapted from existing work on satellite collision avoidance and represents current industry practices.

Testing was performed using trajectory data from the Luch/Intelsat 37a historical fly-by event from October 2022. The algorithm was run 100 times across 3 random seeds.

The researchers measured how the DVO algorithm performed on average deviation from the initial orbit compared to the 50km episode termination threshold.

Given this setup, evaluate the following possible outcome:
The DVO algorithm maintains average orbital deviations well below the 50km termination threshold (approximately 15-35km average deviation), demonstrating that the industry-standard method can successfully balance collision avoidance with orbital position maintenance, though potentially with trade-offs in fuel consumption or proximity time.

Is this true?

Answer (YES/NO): NO